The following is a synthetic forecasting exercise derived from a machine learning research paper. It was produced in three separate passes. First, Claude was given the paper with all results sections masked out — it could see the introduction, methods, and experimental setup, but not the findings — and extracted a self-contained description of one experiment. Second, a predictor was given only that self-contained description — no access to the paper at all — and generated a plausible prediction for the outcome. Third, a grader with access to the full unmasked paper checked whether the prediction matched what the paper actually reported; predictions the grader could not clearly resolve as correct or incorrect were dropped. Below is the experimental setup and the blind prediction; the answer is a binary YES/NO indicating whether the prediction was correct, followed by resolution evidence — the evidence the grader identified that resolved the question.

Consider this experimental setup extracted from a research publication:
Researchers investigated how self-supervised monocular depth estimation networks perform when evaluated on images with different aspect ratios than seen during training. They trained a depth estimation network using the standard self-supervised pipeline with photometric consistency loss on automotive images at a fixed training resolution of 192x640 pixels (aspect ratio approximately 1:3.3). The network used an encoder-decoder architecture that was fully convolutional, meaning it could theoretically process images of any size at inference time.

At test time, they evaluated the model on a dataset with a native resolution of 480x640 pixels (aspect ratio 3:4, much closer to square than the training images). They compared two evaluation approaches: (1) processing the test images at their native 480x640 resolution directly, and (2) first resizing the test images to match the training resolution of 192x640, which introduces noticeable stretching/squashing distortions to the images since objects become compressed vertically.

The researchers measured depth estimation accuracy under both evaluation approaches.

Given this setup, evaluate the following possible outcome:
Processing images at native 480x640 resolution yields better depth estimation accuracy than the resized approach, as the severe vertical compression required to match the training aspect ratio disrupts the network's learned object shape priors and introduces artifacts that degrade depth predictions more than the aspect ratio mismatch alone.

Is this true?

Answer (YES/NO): NO